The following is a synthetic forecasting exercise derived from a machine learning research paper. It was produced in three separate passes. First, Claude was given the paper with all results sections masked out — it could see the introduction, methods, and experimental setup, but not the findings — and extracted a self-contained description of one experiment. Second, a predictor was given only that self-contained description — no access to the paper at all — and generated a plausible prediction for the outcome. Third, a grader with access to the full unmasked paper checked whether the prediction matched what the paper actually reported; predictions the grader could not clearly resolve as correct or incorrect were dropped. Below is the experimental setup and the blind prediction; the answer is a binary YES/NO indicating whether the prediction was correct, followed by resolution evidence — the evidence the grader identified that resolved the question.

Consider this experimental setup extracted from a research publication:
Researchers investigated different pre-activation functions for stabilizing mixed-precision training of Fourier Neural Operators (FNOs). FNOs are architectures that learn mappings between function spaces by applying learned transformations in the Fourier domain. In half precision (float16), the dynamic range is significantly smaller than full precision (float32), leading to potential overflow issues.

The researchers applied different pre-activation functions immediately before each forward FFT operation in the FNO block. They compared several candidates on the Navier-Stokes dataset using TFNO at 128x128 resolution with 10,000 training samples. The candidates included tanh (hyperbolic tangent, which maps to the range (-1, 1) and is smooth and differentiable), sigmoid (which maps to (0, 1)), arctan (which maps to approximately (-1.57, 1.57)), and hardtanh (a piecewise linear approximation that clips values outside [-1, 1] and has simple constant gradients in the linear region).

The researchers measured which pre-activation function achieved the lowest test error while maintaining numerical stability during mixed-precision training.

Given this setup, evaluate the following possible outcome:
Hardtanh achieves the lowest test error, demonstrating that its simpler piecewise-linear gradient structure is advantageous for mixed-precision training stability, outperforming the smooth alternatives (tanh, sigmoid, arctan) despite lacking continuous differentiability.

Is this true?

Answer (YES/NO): NO